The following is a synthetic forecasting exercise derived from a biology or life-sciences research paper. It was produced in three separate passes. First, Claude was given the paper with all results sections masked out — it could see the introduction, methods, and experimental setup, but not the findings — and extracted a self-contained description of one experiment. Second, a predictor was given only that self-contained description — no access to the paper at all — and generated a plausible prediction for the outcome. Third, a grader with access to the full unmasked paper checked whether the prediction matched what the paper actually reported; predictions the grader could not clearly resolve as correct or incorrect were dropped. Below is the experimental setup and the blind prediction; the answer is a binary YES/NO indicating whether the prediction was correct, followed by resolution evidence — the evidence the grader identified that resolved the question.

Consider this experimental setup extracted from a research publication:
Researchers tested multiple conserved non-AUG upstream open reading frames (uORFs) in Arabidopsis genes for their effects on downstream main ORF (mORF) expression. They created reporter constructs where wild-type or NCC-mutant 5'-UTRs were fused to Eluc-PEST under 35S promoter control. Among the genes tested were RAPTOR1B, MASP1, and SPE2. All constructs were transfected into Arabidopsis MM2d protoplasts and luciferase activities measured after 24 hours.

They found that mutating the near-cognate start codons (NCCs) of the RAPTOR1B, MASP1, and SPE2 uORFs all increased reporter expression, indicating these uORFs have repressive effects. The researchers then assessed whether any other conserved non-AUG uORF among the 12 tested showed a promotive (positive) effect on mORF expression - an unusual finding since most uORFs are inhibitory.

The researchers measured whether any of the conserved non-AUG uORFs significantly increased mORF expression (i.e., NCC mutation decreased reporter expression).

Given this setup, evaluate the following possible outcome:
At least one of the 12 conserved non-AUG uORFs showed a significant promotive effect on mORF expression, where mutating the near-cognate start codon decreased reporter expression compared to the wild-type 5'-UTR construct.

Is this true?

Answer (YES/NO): YES